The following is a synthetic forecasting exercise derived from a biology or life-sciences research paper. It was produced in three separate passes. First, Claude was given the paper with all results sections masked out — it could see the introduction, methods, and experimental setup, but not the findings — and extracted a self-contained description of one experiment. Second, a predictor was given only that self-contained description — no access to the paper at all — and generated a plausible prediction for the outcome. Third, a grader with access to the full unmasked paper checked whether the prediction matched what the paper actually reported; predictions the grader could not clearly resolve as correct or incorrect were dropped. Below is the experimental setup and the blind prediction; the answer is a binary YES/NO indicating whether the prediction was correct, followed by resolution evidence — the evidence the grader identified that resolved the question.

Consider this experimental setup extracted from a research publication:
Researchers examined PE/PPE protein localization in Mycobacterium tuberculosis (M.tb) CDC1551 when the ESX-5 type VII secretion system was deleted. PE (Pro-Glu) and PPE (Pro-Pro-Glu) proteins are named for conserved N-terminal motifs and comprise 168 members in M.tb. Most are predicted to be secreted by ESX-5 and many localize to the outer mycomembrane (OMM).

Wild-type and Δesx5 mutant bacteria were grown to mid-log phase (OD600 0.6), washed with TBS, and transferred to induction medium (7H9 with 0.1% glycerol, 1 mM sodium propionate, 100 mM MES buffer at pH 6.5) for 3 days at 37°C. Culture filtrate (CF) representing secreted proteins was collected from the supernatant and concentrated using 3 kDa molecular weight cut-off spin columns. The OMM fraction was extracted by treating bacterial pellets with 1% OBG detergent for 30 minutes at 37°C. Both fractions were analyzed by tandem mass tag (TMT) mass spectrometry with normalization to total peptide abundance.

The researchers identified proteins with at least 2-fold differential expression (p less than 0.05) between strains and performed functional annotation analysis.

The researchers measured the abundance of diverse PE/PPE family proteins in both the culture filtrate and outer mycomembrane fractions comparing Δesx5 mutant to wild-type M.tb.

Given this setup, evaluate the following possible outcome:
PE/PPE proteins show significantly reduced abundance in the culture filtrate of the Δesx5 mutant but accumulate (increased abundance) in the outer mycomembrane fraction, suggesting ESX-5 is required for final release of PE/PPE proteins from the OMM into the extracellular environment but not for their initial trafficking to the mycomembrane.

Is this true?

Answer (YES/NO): NO